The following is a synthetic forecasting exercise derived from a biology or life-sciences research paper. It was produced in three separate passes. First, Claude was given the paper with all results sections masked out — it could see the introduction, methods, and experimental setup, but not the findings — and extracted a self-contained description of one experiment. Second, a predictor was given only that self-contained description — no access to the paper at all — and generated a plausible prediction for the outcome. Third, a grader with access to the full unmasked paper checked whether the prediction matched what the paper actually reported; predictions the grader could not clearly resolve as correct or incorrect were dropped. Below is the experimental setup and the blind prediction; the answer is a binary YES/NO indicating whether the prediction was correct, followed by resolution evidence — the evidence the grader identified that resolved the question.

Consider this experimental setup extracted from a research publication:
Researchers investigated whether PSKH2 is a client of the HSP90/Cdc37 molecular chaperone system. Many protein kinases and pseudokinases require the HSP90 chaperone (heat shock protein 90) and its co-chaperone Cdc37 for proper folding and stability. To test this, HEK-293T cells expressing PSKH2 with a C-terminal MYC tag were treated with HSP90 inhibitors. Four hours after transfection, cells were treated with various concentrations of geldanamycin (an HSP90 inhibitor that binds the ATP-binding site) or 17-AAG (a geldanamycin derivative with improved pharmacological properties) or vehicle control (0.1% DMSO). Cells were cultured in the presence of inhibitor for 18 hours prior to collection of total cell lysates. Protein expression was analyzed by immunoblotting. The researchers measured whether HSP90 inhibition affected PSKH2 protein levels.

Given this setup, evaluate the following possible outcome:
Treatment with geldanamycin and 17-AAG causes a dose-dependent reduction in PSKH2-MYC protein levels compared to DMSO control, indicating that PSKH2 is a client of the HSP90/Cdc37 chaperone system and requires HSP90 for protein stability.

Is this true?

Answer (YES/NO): NO